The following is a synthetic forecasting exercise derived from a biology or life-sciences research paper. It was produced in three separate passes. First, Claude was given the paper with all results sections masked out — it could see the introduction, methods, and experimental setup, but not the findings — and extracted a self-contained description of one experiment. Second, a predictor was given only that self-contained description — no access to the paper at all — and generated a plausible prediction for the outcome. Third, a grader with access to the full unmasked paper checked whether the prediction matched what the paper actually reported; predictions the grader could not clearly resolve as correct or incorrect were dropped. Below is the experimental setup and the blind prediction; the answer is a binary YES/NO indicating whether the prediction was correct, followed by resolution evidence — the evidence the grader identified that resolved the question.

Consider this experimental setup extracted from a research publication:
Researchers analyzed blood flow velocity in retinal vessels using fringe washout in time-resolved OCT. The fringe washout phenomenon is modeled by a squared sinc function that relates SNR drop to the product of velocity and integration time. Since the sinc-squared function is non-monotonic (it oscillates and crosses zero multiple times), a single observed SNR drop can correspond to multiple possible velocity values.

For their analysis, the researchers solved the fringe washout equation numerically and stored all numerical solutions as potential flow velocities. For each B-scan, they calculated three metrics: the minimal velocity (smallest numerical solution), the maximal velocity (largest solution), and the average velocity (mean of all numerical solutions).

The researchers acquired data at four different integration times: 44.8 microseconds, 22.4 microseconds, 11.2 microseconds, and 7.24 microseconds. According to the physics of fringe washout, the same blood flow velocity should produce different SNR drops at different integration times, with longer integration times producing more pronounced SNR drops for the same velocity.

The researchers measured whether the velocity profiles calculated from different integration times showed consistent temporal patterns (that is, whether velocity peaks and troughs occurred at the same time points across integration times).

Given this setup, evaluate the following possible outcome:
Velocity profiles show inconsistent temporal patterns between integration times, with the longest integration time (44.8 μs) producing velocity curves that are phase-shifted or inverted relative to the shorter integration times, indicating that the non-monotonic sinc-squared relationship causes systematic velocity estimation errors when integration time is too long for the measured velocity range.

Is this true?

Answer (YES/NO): NO